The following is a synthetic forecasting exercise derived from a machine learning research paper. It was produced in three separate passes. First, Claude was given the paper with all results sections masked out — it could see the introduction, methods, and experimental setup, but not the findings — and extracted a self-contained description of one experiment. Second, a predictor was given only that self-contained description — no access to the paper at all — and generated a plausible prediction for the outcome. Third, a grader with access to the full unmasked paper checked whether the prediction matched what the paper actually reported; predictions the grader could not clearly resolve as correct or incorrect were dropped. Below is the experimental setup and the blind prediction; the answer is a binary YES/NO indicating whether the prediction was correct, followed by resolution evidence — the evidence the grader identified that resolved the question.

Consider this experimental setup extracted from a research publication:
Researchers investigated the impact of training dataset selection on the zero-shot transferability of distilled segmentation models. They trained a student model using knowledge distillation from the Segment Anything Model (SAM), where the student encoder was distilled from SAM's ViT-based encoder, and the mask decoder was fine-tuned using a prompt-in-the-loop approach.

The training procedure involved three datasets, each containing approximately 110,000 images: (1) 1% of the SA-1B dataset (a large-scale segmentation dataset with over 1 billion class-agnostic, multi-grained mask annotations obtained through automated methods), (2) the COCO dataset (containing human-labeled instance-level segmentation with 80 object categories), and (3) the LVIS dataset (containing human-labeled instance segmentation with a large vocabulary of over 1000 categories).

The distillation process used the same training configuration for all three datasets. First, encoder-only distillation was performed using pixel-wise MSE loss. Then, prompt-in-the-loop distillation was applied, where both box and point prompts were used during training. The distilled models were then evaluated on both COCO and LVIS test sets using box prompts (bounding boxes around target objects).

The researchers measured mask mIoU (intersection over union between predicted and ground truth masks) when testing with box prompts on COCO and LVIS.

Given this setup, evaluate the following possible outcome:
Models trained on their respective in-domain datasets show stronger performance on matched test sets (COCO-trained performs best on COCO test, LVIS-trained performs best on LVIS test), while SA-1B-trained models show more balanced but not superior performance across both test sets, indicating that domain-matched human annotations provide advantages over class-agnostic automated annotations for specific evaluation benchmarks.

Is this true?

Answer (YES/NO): NO